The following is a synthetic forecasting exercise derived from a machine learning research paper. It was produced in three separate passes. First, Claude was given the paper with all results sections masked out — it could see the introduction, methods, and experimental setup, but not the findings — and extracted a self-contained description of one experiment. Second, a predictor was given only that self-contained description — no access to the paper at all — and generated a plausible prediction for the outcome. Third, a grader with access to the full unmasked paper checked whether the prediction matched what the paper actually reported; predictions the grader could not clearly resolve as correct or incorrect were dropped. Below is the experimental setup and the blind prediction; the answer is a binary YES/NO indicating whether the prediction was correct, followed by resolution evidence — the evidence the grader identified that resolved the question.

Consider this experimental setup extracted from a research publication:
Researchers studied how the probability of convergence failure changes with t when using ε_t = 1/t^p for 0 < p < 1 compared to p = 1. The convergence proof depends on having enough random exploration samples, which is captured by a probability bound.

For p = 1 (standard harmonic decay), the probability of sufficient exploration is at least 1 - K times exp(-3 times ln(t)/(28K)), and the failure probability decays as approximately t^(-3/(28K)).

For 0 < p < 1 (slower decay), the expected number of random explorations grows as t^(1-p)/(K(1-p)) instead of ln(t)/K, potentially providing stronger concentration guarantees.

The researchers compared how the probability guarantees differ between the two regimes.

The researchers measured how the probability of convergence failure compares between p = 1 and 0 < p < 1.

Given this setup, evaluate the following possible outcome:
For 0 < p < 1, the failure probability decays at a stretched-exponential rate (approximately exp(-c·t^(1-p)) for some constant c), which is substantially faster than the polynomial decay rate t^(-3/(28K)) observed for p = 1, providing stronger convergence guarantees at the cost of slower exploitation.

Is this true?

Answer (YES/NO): YES